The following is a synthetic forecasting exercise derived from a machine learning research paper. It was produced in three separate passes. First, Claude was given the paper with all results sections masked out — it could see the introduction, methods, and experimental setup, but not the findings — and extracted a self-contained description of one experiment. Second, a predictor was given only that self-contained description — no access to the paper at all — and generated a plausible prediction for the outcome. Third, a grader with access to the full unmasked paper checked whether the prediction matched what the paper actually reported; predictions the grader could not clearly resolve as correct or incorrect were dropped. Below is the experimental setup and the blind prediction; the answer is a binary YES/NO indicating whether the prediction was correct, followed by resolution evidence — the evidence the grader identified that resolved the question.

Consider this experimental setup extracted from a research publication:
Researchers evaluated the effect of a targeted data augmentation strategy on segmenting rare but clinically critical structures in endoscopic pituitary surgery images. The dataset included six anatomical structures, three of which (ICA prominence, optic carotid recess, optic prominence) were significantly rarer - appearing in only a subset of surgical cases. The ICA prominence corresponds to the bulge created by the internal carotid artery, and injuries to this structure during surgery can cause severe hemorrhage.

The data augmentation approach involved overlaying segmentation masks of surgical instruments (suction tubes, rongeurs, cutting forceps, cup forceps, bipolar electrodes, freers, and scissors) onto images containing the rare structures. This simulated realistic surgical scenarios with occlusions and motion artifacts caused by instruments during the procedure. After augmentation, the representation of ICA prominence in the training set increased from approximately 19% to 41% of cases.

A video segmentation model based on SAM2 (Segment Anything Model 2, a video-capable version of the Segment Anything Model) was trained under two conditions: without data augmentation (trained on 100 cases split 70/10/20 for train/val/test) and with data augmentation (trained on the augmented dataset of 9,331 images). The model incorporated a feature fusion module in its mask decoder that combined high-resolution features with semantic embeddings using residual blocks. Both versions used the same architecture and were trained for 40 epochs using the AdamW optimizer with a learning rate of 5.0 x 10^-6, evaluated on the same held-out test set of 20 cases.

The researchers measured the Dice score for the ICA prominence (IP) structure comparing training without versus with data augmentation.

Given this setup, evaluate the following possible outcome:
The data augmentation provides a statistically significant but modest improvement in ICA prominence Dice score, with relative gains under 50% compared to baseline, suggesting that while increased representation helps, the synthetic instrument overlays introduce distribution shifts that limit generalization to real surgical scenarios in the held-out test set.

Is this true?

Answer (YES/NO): YES